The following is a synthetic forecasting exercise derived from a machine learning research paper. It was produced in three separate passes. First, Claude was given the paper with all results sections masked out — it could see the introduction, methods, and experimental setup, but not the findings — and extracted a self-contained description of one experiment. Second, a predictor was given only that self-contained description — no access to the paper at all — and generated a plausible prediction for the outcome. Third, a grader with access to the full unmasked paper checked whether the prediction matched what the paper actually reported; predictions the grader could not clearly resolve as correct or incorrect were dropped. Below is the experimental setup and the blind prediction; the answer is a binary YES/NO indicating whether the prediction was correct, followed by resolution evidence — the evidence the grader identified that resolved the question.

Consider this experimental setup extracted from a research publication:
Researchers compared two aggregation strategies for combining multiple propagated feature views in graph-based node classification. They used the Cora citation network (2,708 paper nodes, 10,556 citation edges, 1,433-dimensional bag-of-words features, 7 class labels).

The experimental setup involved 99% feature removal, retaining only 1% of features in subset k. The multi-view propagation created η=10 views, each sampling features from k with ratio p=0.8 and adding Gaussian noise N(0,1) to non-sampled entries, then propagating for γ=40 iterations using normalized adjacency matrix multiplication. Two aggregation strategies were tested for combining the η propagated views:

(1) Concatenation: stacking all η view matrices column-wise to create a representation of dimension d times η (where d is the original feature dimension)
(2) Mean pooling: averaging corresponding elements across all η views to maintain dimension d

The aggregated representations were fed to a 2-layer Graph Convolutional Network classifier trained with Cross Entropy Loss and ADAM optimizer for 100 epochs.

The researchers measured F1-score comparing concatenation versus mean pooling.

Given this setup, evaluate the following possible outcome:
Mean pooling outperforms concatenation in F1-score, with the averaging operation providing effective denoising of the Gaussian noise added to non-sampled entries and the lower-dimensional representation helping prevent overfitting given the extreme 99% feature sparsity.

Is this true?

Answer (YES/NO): NO